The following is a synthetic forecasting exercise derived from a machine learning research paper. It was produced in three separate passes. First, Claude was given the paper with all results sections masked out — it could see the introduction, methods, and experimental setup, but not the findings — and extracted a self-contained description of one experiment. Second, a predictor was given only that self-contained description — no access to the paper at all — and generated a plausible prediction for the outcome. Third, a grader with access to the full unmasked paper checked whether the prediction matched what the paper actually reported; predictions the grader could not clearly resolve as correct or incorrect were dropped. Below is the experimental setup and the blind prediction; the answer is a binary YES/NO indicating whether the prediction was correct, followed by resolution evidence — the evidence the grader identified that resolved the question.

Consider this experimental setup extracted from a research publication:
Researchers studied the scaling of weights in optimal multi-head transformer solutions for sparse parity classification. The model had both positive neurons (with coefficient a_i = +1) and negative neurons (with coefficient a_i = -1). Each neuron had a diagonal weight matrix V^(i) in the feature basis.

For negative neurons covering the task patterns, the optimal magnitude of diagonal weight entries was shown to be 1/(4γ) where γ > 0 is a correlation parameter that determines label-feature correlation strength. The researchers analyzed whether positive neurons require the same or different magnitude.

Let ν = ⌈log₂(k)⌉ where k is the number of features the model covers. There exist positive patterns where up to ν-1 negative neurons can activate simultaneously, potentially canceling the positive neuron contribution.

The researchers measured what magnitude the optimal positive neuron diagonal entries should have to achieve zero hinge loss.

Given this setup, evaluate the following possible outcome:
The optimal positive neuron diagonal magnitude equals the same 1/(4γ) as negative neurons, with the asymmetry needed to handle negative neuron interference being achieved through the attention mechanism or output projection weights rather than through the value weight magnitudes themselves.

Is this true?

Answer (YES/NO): NO